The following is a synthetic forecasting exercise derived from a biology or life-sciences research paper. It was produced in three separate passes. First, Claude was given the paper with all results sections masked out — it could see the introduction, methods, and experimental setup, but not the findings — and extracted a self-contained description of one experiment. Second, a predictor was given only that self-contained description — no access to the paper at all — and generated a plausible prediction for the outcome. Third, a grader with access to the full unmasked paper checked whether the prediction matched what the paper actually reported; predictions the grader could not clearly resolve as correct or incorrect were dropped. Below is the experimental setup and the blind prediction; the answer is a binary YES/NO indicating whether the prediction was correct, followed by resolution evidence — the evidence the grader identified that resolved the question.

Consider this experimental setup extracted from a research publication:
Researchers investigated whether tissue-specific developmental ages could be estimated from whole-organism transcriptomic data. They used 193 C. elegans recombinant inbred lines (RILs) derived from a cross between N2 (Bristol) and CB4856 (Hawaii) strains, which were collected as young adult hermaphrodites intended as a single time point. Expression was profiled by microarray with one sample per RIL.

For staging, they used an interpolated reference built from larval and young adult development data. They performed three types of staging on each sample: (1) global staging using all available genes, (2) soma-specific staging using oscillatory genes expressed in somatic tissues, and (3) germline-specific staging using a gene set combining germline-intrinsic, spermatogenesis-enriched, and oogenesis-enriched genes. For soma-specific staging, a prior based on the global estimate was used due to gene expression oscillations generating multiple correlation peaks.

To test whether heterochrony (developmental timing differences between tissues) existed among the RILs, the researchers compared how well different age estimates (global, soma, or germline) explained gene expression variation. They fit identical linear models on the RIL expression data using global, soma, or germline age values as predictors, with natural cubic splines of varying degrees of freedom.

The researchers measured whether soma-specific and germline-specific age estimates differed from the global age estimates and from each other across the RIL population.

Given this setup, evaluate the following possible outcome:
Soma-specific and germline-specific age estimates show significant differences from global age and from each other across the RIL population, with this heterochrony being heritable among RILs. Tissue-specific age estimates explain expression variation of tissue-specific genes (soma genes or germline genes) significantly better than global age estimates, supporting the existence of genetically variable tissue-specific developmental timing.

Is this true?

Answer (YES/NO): NO